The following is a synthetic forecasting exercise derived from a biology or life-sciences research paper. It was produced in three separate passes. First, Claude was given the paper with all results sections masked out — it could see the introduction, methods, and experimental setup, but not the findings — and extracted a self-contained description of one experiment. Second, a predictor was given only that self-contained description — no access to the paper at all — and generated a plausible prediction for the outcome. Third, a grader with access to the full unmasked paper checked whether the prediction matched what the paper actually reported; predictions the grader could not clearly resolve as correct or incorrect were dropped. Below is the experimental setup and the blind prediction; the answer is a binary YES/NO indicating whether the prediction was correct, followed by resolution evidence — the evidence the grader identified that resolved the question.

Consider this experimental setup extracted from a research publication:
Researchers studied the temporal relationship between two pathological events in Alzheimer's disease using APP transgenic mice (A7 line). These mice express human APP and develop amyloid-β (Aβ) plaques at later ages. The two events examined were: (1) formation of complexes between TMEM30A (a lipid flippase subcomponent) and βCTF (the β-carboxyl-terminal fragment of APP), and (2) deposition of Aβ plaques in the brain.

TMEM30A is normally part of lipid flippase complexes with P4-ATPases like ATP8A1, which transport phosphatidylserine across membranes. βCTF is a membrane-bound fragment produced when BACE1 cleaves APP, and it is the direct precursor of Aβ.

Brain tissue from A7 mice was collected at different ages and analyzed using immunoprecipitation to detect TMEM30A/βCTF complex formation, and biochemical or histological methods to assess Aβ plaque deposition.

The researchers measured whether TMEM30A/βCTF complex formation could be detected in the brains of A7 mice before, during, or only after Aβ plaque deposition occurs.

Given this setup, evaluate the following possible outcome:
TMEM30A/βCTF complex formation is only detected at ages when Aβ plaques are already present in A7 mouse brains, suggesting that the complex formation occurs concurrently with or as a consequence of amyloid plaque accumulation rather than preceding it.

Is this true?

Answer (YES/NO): NO